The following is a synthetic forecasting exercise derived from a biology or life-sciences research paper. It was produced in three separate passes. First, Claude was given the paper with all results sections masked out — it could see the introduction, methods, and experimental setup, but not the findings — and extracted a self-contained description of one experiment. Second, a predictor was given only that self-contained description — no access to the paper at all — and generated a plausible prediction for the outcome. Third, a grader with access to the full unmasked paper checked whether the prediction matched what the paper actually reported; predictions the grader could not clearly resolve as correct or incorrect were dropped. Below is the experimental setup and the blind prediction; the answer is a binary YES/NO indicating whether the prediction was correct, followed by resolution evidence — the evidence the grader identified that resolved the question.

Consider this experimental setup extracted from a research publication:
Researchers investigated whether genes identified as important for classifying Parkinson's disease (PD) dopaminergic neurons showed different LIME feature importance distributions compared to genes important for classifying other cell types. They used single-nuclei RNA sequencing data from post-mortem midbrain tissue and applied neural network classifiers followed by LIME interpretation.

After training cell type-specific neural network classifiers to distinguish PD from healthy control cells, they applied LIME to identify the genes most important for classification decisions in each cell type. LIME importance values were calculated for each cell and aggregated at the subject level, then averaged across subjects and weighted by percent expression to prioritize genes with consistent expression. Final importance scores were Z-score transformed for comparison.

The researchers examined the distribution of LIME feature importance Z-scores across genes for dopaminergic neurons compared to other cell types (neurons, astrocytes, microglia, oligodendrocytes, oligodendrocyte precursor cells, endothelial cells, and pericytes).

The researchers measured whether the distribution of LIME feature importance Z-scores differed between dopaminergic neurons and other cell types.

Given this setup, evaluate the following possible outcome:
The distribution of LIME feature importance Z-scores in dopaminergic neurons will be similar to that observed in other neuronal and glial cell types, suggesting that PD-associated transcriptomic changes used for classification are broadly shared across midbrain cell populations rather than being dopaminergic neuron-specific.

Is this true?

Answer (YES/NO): NO